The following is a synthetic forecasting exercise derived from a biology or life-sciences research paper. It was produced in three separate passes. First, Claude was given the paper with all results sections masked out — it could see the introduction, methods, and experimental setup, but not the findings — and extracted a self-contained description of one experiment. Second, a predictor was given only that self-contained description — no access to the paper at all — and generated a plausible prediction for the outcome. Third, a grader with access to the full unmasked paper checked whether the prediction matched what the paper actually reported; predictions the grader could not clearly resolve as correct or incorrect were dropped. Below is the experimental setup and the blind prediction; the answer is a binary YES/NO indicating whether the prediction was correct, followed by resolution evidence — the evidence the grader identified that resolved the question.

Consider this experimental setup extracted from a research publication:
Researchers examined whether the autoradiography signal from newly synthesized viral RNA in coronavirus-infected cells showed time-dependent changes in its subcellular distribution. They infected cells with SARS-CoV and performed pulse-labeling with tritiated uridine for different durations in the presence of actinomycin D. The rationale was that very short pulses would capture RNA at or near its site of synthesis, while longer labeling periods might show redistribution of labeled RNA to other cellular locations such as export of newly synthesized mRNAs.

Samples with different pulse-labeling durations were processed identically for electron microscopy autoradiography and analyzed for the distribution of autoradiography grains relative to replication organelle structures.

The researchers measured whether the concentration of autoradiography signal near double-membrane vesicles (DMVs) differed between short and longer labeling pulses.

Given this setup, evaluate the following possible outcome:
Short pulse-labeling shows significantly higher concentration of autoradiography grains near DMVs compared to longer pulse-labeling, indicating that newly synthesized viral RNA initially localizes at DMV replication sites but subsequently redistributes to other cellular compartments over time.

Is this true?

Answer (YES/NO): YES